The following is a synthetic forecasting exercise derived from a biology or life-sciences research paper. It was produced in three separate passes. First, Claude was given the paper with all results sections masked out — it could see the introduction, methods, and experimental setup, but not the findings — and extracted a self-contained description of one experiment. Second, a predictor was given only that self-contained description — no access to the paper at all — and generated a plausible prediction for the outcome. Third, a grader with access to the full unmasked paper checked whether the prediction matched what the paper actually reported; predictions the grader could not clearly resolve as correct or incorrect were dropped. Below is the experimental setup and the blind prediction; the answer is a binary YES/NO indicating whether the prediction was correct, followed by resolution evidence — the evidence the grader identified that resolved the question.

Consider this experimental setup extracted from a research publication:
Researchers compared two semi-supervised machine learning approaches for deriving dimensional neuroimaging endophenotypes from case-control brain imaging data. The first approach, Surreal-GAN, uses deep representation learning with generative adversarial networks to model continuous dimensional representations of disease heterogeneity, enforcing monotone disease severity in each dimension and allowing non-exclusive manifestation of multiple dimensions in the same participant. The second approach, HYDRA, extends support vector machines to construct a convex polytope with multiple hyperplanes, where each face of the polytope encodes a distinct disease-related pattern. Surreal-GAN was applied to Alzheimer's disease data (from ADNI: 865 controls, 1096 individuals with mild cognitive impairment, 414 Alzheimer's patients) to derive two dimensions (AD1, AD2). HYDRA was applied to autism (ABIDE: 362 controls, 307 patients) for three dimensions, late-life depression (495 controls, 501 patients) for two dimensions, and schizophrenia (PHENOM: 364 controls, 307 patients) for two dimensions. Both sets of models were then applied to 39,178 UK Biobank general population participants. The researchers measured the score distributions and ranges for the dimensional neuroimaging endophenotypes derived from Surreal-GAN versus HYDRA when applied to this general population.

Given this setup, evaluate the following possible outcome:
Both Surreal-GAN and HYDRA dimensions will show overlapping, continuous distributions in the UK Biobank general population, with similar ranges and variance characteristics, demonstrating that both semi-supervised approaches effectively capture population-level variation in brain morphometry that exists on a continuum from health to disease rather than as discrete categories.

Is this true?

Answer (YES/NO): NO